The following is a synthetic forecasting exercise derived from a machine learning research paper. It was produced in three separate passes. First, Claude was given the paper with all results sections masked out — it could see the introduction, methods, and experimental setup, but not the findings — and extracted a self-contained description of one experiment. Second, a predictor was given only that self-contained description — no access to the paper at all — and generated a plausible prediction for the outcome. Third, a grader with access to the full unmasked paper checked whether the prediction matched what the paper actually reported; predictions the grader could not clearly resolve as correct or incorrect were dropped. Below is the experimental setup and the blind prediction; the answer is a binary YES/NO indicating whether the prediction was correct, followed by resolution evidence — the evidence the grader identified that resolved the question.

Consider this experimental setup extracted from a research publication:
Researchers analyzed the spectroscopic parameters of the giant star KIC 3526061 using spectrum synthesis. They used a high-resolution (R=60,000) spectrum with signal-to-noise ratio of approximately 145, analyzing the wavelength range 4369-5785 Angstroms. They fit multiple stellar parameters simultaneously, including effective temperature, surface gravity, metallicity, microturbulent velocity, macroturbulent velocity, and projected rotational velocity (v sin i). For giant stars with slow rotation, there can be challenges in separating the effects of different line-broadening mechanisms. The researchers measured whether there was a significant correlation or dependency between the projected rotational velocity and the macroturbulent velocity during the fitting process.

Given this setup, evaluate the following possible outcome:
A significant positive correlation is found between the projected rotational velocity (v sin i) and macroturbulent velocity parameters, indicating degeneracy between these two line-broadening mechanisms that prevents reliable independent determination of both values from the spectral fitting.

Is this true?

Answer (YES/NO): NO